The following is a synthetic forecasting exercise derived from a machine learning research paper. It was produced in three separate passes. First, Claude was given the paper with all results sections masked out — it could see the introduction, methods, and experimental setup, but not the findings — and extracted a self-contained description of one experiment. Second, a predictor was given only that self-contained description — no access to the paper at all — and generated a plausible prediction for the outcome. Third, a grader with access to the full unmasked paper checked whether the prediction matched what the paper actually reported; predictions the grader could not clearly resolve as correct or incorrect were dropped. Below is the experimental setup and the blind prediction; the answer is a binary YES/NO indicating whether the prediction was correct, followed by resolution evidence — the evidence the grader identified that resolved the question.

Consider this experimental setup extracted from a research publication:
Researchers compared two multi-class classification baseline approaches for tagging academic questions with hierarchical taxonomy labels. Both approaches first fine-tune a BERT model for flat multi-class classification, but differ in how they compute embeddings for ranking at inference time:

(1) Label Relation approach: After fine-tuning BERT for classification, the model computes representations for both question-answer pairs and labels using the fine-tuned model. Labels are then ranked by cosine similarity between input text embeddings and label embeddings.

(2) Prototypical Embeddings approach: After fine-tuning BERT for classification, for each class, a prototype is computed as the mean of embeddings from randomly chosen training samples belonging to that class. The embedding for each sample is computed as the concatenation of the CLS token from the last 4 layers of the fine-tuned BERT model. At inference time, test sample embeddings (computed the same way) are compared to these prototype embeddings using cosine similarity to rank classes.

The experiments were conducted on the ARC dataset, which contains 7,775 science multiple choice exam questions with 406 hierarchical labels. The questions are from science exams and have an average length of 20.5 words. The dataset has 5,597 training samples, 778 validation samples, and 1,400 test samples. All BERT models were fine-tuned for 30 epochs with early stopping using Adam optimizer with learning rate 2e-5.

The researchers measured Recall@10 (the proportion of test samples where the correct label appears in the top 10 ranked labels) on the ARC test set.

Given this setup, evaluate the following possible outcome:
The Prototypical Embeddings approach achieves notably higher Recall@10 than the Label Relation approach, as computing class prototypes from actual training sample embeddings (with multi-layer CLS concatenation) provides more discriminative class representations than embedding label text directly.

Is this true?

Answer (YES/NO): YES